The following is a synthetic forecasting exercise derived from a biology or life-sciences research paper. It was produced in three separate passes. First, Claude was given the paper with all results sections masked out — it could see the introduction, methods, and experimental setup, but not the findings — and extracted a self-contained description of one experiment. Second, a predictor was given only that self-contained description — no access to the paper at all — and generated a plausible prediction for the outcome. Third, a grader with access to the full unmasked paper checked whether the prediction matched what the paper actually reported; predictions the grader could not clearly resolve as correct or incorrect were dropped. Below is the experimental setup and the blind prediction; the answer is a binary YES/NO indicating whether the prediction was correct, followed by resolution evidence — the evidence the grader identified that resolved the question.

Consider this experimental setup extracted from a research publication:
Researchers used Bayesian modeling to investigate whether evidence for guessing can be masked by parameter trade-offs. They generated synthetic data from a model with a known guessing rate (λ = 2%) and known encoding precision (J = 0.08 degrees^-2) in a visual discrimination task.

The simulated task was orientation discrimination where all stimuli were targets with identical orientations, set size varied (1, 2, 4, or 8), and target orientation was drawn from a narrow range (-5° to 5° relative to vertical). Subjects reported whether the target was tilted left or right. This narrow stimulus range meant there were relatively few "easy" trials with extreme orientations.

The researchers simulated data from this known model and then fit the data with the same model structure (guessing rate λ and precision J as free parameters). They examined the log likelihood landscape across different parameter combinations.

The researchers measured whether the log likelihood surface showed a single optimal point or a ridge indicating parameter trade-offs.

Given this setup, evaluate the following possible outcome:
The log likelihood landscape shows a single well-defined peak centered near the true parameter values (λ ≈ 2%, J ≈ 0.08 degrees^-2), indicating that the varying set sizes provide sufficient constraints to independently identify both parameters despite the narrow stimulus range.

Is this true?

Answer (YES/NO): NO